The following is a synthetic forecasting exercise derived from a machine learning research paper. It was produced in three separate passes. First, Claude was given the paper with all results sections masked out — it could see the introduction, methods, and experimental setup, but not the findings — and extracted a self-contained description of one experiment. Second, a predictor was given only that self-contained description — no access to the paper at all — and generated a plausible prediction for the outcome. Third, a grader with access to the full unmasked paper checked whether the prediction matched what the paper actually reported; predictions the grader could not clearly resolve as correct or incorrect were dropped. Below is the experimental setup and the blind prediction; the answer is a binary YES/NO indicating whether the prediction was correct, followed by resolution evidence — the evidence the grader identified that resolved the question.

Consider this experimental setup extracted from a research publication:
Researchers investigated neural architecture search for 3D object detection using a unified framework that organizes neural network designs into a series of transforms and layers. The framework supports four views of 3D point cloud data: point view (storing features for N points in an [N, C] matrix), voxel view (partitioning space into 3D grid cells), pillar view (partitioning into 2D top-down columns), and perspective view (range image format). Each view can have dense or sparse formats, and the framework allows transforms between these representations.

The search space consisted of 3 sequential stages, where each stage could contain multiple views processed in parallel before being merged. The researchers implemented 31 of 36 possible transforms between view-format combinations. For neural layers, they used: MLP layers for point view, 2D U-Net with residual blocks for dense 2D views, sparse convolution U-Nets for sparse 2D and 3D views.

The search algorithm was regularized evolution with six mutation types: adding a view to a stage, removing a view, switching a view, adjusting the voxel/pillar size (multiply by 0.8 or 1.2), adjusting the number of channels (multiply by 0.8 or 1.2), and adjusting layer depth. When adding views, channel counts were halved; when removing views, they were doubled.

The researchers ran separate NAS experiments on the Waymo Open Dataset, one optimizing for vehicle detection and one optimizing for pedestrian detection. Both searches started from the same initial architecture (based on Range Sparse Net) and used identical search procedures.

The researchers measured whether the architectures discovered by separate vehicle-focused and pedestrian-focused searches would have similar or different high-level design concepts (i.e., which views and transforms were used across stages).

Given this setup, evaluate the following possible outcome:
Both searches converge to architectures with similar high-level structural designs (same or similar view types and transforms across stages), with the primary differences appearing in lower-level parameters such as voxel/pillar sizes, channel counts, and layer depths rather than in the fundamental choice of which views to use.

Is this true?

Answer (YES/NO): YES